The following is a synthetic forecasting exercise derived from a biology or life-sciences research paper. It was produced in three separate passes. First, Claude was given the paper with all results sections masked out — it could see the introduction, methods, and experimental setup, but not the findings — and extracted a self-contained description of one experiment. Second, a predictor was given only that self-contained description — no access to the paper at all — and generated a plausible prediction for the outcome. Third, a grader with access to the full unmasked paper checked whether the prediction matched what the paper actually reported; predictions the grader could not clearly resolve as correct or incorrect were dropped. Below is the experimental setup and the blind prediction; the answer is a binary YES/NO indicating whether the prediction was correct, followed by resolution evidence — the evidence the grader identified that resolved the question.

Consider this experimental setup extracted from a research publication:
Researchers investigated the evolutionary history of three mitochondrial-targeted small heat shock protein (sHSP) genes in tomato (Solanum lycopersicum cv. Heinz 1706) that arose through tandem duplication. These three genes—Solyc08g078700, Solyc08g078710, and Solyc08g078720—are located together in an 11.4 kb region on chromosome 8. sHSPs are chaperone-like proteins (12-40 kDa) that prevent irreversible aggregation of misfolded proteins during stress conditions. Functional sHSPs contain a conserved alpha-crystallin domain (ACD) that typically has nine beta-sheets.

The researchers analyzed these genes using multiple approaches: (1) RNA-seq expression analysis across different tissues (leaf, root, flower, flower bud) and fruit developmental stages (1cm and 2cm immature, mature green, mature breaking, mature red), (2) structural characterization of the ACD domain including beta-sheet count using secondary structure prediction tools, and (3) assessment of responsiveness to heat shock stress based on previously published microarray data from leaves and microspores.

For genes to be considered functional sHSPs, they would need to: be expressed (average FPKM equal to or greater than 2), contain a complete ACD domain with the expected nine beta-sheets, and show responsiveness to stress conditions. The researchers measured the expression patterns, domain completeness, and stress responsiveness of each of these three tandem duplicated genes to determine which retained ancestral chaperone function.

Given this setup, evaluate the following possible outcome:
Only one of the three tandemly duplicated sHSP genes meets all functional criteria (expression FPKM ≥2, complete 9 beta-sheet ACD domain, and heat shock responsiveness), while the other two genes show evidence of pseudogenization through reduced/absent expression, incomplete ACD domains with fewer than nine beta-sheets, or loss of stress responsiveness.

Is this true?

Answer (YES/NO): YES